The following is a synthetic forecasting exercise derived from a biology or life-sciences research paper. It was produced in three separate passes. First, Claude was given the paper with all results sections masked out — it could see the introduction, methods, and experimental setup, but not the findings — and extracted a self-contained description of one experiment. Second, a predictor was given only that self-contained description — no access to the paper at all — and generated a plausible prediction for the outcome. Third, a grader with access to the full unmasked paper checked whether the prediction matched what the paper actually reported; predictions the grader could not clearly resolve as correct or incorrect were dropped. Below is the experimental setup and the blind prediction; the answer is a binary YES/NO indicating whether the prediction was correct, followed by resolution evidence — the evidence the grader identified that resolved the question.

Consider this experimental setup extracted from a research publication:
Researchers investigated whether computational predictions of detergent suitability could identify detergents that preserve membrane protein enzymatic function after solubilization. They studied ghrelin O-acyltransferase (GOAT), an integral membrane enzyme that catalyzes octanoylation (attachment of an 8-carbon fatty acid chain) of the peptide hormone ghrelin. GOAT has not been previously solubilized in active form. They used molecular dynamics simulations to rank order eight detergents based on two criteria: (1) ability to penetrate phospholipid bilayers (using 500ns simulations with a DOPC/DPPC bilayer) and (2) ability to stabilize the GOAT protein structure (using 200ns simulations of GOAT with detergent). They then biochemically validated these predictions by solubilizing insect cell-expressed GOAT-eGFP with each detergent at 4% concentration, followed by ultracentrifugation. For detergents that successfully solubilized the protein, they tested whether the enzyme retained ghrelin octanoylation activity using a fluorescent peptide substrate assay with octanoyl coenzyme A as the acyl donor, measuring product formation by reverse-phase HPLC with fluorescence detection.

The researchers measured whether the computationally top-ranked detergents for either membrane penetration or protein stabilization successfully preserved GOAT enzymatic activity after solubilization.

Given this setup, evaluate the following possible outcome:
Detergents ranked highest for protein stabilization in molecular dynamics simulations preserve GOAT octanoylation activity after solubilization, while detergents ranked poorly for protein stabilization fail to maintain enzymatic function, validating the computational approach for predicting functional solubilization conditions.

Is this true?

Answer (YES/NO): NO